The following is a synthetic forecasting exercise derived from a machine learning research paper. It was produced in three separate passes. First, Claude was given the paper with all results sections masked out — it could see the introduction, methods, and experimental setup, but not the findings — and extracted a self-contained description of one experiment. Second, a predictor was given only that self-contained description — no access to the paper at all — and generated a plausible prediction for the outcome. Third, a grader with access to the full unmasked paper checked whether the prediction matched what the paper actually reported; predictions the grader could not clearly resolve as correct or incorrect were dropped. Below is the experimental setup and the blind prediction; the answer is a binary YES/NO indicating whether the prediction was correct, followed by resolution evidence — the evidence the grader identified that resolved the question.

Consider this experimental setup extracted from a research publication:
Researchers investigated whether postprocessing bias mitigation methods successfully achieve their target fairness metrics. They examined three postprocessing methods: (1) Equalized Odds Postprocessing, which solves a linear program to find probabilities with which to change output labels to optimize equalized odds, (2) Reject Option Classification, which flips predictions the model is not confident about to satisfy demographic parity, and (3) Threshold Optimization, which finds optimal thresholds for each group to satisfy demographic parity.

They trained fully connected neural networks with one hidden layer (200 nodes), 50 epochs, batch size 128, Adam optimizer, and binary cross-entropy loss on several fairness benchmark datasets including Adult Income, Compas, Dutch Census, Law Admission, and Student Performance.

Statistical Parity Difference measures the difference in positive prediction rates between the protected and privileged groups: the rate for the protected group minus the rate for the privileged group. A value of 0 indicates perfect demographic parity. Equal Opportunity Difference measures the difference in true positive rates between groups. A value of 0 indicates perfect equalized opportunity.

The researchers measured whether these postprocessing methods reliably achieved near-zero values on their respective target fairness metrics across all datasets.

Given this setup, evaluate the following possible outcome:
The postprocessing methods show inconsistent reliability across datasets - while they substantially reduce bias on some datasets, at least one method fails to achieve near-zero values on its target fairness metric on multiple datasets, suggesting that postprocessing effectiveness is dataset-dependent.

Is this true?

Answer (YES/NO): YES